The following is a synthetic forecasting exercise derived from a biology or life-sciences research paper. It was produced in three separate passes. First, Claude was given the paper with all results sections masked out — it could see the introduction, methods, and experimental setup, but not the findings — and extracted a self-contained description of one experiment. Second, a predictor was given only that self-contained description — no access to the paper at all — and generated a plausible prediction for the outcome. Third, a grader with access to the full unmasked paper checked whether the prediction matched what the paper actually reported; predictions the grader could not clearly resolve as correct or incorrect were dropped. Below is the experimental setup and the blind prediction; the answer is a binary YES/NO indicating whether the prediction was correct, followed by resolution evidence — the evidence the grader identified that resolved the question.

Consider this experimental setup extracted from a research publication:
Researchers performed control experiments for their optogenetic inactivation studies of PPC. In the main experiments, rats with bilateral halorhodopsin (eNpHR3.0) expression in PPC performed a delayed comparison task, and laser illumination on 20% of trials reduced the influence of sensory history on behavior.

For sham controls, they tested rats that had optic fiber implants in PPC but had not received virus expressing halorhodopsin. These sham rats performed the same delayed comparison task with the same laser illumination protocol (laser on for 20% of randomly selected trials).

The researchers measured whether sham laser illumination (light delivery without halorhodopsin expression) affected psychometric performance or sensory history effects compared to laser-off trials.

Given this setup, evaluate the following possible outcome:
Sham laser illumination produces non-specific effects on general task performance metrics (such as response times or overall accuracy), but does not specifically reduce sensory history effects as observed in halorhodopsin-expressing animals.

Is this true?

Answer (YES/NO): NO